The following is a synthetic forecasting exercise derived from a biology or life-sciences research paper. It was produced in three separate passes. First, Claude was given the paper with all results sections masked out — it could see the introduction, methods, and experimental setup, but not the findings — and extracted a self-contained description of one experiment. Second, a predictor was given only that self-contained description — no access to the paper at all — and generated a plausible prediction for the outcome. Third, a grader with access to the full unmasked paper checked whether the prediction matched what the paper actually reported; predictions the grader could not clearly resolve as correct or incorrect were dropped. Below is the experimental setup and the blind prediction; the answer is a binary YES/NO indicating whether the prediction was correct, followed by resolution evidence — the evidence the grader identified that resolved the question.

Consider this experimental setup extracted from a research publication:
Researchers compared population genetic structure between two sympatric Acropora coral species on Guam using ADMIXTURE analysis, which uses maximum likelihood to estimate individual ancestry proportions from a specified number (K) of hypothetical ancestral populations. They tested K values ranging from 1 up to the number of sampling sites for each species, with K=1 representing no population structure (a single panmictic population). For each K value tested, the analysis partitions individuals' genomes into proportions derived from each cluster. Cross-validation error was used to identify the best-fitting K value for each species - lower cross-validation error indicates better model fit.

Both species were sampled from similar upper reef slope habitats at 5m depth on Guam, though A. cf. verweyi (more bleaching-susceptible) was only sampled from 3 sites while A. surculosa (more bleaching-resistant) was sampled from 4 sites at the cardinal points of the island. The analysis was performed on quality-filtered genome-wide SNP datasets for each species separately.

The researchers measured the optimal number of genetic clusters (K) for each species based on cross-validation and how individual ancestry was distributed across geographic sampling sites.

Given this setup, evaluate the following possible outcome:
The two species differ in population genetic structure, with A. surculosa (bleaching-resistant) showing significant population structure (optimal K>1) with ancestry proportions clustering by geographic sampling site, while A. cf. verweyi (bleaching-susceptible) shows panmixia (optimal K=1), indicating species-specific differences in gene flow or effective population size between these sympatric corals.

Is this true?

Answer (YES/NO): NO